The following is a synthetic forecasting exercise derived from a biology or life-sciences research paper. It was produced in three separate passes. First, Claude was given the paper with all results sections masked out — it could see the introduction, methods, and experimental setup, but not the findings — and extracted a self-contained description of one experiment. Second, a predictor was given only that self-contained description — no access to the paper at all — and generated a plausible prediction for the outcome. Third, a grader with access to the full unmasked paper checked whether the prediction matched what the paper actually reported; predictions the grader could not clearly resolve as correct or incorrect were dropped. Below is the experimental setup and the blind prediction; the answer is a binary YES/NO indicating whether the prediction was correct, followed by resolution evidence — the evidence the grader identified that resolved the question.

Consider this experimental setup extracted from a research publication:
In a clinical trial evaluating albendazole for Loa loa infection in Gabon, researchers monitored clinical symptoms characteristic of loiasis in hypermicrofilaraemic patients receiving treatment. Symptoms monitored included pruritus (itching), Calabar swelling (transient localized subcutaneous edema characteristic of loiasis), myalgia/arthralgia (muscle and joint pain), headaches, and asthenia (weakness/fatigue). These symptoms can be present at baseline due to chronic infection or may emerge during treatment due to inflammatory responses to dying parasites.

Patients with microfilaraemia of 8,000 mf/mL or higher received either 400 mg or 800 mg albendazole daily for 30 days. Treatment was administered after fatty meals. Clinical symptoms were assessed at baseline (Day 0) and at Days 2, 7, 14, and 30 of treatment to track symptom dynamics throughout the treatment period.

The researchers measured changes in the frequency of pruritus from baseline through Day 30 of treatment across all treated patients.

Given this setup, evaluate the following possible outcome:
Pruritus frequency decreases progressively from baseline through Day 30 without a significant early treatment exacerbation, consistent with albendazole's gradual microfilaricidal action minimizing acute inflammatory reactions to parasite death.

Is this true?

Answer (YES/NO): NO